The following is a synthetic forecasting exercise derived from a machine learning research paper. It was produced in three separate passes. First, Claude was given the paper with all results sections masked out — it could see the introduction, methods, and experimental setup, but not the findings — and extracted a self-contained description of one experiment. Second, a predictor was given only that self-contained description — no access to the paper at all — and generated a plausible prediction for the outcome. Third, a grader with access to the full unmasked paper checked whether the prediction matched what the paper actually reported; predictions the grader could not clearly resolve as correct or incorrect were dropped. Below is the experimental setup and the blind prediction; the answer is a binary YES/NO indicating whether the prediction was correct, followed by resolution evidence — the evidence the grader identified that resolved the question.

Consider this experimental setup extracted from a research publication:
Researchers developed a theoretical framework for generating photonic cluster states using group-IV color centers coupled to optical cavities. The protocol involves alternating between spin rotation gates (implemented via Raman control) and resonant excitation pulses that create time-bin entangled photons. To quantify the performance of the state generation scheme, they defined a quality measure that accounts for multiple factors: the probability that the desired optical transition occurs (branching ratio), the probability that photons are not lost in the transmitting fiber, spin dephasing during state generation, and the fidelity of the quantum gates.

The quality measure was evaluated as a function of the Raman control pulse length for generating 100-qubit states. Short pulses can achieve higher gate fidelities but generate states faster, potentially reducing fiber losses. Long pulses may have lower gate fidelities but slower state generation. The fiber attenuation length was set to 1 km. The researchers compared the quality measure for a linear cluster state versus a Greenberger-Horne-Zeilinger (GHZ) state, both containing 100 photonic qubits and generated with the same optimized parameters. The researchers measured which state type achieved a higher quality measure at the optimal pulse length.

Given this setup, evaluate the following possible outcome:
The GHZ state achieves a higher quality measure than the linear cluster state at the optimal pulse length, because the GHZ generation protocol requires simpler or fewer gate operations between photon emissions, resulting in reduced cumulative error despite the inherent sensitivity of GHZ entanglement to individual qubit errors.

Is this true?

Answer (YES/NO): YES